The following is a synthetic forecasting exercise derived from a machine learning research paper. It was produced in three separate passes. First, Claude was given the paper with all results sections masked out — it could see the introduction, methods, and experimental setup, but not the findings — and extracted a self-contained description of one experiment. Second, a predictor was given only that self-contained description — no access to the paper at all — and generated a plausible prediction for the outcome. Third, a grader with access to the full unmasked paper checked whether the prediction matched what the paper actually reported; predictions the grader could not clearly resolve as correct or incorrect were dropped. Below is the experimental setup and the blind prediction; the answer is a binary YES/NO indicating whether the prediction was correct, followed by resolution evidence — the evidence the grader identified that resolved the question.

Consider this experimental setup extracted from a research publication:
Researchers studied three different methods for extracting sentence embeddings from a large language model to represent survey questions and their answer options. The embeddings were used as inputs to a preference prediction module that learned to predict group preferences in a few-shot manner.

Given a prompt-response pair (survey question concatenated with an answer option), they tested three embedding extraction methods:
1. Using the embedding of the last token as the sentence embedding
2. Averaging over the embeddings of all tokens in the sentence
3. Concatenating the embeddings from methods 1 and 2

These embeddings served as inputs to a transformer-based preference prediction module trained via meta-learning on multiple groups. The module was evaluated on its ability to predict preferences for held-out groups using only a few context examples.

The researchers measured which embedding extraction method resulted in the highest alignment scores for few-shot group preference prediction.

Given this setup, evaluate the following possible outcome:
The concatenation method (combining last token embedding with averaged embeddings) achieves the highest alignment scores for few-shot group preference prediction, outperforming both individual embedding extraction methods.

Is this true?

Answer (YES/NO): NO